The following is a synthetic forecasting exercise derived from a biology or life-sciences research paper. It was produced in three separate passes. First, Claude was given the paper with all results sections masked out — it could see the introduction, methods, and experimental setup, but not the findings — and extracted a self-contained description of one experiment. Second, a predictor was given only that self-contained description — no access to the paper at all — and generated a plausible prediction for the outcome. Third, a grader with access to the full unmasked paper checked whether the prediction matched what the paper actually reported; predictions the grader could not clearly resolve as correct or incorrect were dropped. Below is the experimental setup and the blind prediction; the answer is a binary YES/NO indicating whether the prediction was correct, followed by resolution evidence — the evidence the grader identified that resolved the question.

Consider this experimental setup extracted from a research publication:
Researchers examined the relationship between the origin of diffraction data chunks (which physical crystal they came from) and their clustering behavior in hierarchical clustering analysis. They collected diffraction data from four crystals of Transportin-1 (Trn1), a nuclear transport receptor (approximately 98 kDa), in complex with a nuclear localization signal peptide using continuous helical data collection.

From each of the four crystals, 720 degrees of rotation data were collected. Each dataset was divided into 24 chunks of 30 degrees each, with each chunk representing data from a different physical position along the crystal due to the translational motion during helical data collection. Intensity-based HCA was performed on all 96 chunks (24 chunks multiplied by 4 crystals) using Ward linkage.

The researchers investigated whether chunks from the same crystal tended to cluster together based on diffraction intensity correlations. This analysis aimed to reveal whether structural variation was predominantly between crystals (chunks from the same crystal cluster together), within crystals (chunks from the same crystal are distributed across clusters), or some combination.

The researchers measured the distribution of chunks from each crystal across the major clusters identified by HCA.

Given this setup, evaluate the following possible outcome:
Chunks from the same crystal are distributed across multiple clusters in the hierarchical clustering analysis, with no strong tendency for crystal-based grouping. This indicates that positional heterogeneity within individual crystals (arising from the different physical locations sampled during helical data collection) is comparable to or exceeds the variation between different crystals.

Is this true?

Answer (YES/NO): NO